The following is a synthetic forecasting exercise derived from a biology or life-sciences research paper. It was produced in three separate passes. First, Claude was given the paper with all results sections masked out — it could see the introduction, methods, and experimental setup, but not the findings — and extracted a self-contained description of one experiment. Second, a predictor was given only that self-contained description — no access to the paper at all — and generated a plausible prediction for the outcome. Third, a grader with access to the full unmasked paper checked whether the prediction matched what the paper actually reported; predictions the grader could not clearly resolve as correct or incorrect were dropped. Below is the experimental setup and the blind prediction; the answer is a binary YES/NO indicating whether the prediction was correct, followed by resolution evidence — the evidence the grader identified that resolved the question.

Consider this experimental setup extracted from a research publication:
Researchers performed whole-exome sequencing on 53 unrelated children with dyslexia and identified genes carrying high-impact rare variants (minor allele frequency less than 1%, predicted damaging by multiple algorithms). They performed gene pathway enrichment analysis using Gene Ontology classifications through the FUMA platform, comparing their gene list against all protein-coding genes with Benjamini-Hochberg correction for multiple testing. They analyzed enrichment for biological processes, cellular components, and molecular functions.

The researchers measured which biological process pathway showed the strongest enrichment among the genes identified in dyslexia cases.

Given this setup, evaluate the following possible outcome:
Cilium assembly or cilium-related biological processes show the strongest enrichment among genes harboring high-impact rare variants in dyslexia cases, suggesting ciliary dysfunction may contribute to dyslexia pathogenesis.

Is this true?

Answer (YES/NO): NO